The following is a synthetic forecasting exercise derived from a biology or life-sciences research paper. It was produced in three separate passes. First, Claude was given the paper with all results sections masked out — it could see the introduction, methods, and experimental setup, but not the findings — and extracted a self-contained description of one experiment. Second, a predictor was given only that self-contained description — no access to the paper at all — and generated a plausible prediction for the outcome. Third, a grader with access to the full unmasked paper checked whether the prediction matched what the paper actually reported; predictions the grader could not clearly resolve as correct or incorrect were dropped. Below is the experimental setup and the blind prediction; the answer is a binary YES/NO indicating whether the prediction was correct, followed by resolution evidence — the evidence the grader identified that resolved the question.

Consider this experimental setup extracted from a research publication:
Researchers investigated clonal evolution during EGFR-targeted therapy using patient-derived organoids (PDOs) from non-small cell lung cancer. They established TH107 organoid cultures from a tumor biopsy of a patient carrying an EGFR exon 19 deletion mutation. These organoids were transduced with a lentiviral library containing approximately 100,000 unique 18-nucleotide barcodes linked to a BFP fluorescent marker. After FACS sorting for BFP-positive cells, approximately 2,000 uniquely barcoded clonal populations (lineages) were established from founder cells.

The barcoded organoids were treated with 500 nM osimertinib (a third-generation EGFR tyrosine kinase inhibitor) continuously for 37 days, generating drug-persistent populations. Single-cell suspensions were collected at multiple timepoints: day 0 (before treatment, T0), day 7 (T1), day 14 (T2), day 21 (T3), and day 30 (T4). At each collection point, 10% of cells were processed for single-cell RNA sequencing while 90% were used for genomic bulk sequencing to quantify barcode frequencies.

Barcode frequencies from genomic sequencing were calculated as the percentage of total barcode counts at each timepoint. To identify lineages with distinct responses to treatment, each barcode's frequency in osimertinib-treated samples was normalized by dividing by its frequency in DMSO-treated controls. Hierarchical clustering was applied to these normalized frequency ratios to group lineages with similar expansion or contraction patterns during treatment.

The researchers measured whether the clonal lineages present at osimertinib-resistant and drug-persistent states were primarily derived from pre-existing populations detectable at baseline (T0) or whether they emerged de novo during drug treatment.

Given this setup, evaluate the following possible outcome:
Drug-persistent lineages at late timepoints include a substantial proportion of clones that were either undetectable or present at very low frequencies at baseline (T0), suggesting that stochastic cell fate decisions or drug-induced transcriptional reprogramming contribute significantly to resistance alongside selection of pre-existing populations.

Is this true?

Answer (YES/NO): NO